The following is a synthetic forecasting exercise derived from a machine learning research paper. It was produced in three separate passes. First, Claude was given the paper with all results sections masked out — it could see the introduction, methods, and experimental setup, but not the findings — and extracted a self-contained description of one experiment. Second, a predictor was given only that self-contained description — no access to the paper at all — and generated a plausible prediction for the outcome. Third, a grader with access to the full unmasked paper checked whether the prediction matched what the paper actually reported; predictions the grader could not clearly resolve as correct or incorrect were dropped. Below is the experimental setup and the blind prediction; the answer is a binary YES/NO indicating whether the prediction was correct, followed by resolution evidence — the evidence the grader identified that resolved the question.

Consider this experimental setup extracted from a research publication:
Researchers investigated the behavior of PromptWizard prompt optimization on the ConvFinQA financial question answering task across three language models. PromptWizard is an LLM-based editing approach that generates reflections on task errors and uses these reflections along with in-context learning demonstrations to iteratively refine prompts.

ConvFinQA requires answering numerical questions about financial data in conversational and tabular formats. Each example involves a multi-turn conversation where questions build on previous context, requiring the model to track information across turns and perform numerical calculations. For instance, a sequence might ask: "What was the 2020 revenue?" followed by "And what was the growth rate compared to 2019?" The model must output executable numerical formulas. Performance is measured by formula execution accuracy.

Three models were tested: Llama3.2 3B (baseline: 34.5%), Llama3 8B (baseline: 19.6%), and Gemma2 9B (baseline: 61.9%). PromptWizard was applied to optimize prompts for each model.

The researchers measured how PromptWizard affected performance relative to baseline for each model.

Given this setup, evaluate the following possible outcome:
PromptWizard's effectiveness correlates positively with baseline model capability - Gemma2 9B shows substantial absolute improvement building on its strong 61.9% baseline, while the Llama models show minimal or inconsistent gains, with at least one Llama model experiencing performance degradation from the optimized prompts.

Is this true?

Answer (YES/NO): NO